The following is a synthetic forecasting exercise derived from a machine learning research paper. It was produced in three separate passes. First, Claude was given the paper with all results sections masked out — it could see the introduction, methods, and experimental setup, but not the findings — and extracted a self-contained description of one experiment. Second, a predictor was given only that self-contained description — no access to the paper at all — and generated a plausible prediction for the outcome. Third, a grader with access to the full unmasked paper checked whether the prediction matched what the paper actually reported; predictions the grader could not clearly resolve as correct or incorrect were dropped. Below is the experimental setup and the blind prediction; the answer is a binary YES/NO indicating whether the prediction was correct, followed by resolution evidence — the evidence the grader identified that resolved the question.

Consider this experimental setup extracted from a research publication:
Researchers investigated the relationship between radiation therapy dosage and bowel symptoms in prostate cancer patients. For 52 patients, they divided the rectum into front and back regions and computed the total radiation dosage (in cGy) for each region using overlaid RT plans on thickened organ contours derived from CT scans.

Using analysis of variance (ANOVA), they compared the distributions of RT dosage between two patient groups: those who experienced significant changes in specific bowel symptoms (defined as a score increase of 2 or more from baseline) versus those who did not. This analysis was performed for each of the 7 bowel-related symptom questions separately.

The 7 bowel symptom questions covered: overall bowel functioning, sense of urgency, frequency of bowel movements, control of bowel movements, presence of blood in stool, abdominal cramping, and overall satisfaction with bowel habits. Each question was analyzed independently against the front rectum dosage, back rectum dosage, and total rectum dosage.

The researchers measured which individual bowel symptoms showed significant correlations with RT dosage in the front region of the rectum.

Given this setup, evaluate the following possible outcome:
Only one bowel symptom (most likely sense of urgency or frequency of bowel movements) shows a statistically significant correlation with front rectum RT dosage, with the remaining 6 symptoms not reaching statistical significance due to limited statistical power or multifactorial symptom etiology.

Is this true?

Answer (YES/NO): NO